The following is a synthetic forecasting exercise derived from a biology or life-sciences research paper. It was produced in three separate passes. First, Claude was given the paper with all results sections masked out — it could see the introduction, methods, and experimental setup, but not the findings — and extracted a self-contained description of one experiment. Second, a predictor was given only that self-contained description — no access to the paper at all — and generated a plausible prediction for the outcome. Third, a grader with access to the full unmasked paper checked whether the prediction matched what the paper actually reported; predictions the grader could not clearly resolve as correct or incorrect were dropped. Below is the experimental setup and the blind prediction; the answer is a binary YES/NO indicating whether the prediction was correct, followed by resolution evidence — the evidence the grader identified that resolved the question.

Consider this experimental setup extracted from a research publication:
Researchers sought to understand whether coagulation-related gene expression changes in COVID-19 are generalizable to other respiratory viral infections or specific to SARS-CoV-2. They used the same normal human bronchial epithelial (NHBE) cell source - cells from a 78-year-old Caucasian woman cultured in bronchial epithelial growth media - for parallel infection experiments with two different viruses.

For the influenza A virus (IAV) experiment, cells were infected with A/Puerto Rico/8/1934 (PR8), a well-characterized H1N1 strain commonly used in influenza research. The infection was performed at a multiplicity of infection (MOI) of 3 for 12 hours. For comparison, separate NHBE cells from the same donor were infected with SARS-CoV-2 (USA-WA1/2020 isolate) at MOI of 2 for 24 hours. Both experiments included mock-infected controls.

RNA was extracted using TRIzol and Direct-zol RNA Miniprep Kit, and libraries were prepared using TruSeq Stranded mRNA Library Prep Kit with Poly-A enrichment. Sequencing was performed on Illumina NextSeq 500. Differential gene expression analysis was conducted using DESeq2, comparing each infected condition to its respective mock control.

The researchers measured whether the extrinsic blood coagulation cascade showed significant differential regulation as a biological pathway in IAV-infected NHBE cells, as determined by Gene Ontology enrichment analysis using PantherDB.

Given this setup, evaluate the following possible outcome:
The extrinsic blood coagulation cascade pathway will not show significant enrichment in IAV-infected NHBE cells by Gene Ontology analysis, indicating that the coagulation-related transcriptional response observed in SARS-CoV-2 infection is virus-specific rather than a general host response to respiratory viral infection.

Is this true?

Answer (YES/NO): YES